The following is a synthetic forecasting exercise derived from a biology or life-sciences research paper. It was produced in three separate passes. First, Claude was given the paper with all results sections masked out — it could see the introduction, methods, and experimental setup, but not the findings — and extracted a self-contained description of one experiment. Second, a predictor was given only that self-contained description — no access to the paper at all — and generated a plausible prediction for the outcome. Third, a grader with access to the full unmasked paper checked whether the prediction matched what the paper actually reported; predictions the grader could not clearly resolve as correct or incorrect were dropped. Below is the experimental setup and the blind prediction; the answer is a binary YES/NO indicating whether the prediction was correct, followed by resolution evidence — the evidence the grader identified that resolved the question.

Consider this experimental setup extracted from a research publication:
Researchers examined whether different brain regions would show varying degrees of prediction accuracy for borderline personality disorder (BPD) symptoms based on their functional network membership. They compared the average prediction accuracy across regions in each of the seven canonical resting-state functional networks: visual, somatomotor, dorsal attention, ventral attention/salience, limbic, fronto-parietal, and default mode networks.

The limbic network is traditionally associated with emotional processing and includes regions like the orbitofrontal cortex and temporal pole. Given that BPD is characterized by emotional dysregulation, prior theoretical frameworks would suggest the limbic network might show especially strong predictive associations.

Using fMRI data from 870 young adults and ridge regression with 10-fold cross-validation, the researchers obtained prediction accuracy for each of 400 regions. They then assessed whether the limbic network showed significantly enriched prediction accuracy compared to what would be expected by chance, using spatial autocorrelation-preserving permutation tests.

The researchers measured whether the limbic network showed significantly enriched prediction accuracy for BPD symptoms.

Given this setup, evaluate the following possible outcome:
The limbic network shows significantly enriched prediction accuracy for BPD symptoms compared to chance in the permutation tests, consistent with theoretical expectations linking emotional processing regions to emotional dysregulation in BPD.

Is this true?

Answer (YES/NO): NO